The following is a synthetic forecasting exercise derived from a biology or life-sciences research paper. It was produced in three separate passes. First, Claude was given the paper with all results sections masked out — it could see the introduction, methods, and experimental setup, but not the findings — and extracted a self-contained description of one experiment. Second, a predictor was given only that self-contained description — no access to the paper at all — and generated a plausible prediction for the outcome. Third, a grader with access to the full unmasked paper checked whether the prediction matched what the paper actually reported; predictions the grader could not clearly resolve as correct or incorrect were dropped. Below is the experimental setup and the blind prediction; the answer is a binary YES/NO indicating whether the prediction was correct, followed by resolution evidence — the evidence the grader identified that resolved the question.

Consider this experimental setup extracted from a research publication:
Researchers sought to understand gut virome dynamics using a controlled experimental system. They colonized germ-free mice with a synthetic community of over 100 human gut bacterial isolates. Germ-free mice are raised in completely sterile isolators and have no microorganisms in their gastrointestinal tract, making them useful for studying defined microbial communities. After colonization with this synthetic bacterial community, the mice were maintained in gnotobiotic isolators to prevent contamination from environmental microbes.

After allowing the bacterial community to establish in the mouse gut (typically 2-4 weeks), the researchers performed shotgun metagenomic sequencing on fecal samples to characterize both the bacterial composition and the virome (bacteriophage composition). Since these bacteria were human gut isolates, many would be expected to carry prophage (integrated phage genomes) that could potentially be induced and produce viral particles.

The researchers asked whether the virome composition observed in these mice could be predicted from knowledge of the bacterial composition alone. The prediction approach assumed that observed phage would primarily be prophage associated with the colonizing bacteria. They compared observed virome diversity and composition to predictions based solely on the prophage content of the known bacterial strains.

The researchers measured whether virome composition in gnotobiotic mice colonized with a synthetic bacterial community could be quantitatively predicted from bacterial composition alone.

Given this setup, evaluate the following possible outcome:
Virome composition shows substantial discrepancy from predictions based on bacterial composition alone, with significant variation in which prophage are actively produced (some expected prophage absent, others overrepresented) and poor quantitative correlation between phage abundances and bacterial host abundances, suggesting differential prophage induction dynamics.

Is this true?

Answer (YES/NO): NO